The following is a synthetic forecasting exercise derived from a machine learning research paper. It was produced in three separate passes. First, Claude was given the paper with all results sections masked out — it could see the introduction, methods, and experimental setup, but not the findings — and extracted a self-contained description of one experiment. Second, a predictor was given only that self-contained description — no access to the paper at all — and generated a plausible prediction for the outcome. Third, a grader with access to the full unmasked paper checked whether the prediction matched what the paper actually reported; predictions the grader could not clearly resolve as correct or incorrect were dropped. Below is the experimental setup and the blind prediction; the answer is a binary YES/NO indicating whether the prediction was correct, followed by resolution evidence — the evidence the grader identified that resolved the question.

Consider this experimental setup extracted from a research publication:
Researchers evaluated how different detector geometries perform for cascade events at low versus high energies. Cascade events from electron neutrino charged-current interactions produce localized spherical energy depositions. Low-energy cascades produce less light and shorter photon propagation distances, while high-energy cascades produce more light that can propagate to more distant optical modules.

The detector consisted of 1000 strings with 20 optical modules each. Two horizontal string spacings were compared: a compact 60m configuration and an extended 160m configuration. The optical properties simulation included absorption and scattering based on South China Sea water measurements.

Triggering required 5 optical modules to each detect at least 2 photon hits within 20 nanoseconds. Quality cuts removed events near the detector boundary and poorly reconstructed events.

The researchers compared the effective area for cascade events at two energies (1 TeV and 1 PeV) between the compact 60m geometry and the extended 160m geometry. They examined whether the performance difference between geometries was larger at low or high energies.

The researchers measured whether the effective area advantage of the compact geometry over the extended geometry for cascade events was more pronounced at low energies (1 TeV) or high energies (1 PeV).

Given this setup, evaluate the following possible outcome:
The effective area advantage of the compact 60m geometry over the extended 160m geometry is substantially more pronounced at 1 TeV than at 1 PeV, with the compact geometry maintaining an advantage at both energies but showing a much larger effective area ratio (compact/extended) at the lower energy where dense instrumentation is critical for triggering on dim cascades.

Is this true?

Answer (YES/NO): NO